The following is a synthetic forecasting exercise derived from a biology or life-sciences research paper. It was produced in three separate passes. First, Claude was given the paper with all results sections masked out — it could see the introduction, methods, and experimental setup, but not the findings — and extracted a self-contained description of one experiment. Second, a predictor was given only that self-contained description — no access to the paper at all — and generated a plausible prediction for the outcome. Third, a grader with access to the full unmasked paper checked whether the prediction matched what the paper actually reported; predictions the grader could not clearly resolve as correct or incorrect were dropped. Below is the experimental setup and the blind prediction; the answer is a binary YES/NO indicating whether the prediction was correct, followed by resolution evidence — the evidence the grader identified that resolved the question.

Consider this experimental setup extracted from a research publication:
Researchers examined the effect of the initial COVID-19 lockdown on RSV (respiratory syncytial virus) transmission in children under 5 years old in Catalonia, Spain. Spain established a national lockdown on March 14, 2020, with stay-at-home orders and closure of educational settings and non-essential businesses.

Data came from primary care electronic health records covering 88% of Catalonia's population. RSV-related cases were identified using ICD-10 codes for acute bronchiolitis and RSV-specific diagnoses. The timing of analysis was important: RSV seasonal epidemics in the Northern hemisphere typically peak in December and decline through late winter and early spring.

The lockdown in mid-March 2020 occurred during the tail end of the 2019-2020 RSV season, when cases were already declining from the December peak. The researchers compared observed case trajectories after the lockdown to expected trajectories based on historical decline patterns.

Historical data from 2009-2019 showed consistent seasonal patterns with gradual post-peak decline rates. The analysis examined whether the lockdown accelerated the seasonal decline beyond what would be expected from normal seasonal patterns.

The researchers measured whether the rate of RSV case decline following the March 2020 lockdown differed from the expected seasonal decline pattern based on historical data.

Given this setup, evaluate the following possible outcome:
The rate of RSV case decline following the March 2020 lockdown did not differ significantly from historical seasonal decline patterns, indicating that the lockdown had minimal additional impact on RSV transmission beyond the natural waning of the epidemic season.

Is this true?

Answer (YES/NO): NO